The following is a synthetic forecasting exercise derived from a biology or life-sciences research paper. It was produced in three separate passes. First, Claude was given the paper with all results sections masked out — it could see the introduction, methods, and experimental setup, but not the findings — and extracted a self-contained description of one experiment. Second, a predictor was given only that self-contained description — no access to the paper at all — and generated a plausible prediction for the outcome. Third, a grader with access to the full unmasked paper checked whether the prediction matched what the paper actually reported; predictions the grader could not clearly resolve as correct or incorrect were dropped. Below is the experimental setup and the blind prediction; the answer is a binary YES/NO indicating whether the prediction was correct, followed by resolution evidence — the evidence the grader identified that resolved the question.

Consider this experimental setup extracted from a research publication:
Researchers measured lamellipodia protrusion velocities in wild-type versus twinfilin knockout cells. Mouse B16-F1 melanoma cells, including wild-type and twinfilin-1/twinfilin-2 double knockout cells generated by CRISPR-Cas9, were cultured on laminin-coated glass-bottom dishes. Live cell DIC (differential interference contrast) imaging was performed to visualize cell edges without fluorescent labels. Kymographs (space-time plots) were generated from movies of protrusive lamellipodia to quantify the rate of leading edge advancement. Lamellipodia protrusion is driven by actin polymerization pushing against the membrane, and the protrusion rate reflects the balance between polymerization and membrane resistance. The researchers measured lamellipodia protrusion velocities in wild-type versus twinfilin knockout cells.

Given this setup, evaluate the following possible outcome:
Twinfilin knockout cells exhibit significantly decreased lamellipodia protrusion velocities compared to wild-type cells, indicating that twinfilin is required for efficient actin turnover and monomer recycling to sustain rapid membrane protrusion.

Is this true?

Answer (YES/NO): YES